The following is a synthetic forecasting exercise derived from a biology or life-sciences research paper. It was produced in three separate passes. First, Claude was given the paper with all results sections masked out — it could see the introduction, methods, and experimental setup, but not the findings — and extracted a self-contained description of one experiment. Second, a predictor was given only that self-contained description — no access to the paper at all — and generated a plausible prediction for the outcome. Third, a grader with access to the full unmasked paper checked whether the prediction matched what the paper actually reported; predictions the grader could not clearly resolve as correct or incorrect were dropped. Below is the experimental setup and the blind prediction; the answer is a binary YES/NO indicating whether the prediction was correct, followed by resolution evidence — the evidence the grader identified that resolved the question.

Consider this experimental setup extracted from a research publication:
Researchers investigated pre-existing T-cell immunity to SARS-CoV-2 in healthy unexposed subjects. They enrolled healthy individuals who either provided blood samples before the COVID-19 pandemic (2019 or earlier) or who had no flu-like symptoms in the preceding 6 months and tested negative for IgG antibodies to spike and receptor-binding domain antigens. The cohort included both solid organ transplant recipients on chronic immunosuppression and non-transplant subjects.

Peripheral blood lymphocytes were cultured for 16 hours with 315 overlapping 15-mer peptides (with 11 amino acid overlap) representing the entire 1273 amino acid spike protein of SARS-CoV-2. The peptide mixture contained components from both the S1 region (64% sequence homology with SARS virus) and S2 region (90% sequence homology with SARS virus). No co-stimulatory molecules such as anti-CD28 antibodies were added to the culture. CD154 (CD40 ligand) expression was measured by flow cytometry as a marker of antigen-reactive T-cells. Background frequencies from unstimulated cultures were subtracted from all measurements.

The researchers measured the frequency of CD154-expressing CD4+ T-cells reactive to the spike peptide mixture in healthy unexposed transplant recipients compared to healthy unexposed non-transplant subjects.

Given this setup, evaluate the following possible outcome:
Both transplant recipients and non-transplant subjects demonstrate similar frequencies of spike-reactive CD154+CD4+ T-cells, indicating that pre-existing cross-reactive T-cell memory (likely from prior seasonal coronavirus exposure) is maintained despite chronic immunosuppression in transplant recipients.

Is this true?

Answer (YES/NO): NO